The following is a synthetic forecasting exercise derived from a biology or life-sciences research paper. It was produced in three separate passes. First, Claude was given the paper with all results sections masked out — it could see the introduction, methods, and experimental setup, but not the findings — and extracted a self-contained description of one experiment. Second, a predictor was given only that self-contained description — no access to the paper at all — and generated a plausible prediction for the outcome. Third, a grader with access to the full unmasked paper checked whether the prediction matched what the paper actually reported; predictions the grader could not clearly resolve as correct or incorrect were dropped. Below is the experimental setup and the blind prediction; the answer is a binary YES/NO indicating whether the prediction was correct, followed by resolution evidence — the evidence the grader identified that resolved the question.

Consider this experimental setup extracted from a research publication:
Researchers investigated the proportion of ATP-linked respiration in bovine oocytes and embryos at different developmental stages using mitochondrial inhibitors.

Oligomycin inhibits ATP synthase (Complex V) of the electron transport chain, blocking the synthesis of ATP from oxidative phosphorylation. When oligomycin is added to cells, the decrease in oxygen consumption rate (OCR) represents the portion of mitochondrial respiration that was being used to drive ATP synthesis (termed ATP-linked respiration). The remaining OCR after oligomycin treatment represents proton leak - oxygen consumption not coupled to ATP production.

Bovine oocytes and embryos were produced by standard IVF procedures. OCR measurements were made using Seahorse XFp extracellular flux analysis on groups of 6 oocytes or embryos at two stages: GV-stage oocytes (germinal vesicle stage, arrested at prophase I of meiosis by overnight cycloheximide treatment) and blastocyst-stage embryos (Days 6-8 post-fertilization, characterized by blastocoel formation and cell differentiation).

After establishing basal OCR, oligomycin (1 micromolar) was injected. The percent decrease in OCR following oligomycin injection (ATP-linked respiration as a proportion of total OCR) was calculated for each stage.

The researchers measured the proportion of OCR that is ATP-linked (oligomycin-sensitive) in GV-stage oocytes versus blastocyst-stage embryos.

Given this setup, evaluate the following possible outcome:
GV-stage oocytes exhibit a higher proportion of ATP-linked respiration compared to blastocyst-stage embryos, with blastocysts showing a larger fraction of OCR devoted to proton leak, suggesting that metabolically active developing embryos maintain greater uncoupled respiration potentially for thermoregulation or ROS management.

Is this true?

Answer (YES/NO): NO